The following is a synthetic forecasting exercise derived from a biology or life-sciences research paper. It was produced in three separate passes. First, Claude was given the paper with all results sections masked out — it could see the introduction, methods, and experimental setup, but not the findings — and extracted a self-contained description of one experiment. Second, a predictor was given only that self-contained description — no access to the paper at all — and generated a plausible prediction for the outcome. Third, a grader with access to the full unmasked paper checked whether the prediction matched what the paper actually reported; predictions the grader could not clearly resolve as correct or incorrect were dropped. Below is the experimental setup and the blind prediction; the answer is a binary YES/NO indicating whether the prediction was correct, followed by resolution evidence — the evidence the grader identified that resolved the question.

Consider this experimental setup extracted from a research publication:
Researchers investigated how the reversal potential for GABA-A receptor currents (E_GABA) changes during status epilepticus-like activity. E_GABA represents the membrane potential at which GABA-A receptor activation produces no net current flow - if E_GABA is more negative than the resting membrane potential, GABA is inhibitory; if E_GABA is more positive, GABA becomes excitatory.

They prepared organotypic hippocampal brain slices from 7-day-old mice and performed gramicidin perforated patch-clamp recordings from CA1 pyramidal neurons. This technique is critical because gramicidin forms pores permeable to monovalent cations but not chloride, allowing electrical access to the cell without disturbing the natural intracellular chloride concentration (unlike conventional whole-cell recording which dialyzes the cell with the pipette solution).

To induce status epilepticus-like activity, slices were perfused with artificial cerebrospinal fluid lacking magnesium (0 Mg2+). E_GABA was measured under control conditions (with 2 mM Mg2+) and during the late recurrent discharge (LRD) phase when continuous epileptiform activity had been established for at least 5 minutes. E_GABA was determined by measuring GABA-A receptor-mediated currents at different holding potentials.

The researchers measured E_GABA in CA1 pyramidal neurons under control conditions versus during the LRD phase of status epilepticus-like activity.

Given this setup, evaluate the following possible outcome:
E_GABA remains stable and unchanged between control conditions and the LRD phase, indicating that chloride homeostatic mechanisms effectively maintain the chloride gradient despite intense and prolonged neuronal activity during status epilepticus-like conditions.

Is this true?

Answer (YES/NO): NO